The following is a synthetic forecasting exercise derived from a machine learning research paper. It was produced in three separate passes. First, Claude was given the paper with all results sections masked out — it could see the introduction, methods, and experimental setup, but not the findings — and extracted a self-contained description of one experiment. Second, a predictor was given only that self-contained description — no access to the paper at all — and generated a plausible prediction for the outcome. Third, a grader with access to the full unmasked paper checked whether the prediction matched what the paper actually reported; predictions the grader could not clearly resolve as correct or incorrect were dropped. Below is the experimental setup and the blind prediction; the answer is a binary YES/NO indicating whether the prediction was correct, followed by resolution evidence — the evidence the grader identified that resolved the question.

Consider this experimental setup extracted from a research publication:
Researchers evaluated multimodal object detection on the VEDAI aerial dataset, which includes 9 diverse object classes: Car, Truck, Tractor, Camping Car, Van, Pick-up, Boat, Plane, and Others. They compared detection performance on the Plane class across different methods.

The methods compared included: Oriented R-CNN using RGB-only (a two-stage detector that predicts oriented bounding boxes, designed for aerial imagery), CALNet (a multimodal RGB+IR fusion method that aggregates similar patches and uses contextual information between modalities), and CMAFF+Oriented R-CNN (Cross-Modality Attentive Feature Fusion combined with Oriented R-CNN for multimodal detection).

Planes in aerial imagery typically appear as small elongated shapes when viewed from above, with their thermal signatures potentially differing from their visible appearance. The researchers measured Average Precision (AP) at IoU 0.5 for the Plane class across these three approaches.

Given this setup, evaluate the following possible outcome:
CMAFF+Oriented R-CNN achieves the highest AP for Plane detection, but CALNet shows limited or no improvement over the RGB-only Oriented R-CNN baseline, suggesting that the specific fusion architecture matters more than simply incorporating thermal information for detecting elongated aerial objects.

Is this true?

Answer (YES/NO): NO